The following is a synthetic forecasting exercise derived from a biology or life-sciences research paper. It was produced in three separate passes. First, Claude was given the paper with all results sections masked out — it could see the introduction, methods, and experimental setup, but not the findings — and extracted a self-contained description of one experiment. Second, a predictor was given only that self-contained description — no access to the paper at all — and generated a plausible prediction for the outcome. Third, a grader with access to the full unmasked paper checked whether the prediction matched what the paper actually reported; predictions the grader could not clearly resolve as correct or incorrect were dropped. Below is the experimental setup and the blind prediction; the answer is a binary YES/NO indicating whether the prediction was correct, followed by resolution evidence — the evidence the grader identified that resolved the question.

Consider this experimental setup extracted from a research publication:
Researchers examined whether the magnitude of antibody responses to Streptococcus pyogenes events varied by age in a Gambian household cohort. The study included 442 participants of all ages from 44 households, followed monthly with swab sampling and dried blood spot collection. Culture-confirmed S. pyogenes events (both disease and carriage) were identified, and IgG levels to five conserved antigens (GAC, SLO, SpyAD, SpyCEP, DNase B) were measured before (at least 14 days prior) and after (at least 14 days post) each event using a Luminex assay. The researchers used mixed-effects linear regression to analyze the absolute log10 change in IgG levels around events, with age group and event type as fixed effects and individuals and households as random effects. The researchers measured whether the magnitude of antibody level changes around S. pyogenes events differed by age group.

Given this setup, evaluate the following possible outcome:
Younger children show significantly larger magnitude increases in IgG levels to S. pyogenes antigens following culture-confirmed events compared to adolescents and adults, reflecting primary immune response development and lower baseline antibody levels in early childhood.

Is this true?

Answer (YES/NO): YES